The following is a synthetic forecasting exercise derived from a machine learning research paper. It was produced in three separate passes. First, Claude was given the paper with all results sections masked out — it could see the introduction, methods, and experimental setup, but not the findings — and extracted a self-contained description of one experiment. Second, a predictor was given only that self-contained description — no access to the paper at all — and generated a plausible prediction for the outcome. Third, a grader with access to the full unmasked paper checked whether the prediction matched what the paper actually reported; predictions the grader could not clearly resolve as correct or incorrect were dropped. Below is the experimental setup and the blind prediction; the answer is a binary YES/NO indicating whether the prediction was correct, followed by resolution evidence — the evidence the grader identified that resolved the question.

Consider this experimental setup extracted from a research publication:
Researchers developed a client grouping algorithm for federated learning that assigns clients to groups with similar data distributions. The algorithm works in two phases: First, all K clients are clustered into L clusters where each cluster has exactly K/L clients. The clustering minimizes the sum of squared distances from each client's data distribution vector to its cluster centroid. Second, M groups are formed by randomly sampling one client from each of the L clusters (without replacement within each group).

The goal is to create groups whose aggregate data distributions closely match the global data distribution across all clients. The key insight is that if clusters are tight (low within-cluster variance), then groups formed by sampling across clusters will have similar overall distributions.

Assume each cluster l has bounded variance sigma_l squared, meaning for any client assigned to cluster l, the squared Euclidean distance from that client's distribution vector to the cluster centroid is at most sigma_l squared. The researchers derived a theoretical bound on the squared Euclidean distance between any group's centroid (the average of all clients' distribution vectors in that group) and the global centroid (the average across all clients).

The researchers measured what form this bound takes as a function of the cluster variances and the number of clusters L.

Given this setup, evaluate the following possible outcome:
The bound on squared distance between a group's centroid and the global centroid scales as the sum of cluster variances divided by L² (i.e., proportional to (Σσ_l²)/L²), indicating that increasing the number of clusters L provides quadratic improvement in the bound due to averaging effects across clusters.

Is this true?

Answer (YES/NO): YES